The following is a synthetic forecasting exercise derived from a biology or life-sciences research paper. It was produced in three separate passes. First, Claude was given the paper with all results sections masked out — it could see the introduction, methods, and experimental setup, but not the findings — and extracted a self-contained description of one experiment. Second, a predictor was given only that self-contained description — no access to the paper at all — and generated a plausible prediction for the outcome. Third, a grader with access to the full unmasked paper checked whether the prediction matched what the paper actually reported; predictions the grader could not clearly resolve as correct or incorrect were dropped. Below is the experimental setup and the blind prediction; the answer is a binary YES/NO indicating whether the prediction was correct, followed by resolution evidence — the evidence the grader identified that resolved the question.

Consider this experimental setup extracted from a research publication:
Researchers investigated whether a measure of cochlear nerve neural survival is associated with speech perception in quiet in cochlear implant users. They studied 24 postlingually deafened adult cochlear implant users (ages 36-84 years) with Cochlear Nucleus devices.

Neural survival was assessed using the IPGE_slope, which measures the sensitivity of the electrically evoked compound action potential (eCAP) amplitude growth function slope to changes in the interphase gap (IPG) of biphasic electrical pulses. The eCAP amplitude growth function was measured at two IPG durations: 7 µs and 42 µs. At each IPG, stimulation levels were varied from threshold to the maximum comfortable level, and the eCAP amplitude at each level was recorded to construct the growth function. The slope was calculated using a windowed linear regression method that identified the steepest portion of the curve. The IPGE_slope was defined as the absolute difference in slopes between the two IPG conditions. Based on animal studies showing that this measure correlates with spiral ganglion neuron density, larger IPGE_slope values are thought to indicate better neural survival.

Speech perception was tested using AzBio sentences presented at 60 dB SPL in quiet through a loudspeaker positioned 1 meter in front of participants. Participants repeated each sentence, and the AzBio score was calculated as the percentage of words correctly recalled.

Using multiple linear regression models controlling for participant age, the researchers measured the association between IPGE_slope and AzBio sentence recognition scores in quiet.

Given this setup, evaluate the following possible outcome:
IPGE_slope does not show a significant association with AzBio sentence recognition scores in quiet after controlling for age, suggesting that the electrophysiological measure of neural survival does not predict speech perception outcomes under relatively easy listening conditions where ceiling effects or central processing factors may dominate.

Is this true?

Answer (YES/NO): YES